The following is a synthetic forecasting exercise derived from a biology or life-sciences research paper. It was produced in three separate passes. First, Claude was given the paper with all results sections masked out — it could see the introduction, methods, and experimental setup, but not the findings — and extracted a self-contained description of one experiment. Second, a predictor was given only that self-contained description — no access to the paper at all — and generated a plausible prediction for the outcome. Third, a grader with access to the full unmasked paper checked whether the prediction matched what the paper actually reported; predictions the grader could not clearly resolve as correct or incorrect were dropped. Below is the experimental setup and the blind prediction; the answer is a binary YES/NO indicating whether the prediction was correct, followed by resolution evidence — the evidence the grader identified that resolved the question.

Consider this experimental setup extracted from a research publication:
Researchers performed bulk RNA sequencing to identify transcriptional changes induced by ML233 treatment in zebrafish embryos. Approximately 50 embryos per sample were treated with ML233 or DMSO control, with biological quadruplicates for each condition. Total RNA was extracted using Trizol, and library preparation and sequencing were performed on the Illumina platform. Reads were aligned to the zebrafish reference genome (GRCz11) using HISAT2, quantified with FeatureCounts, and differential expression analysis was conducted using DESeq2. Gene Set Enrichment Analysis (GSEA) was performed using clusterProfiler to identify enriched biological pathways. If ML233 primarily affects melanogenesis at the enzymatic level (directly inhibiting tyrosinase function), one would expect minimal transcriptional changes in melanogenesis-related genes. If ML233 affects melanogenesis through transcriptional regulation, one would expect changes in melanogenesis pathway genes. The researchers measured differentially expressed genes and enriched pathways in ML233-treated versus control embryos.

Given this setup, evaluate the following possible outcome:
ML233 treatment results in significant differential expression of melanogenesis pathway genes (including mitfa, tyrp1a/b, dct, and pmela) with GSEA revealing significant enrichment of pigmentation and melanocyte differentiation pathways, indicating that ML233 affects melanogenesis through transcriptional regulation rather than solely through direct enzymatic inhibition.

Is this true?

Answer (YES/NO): NO